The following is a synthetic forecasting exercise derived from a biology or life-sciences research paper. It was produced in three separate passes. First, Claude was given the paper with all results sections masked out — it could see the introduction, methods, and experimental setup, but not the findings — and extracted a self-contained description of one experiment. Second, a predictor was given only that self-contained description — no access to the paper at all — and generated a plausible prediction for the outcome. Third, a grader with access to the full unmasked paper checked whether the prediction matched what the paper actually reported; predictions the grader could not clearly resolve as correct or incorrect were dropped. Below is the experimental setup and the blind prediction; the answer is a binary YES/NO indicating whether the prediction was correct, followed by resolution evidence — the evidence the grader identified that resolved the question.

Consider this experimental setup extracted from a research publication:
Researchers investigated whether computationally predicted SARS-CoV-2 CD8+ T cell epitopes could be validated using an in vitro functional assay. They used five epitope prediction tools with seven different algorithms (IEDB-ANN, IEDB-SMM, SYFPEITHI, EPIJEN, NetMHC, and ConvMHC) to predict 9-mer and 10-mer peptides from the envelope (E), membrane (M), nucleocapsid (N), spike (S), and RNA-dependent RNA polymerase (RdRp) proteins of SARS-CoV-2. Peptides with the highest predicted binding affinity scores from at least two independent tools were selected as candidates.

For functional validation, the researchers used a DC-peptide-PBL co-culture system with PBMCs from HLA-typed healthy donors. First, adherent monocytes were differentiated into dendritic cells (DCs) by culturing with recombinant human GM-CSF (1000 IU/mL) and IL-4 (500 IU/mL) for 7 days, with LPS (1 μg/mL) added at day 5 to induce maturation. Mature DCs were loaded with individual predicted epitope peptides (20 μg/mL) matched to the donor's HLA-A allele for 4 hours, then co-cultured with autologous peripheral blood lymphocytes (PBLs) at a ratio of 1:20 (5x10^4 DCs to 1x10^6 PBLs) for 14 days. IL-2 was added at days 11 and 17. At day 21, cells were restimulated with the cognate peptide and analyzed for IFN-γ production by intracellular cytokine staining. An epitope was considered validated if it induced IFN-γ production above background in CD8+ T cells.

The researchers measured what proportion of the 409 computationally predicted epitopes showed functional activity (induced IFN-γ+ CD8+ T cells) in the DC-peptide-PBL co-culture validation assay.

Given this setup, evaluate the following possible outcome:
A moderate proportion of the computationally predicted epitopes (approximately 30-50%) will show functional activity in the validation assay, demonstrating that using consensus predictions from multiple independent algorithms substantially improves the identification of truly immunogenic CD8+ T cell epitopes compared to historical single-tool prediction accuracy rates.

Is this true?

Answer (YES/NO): YES